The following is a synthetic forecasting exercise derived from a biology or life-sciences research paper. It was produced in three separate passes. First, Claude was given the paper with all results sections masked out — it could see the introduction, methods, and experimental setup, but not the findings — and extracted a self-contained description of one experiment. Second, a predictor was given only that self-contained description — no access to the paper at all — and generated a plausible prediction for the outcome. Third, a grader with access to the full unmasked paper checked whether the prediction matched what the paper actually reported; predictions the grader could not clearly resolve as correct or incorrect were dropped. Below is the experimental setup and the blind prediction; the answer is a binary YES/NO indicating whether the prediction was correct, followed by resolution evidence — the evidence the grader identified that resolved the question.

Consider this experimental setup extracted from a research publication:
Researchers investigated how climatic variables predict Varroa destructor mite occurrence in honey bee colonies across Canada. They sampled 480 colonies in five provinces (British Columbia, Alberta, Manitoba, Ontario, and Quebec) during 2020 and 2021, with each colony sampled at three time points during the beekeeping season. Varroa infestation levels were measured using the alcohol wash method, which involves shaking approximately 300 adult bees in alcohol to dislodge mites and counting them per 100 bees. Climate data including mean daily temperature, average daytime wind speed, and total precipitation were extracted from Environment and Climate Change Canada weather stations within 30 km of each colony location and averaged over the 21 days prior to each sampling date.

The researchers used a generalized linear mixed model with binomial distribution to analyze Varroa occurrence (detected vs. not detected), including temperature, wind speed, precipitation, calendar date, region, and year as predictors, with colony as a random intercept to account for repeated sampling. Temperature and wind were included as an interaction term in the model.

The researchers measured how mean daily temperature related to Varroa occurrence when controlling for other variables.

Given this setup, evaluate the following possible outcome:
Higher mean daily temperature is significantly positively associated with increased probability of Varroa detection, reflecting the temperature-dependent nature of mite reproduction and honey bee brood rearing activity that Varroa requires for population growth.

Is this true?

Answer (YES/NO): YES